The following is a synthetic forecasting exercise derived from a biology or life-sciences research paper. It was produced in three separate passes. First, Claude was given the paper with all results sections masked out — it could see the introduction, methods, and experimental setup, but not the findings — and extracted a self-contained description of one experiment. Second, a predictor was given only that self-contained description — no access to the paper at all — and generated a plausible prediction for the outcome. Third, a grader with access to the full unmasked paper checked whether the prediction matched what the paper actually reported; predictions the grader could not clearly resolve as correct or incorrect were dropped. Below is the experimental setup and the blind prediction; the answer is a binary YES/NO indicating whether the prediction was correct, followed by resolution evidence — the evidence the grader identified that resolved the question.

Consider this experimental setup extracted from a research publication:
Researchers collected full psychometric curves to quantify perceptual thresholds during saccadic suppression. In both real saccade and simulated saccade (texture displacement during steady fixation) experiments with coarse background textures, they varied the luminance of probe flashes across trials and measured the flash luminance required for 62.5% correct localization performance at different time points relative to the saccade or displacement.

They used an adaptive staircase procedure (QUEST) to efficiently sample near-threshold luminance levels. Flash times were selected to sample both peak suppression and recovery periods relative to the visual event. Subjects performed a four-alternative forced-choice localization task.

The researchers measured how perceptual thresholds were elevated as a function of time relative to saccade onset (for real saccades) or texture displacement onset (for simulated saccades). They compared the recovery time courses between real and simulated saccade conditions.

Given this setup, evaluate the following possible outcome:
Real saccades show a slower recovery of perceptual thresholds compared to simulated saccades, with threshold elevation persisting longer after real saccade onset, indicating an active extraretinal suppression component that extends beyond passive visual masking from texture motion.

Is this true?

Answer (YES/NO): NO